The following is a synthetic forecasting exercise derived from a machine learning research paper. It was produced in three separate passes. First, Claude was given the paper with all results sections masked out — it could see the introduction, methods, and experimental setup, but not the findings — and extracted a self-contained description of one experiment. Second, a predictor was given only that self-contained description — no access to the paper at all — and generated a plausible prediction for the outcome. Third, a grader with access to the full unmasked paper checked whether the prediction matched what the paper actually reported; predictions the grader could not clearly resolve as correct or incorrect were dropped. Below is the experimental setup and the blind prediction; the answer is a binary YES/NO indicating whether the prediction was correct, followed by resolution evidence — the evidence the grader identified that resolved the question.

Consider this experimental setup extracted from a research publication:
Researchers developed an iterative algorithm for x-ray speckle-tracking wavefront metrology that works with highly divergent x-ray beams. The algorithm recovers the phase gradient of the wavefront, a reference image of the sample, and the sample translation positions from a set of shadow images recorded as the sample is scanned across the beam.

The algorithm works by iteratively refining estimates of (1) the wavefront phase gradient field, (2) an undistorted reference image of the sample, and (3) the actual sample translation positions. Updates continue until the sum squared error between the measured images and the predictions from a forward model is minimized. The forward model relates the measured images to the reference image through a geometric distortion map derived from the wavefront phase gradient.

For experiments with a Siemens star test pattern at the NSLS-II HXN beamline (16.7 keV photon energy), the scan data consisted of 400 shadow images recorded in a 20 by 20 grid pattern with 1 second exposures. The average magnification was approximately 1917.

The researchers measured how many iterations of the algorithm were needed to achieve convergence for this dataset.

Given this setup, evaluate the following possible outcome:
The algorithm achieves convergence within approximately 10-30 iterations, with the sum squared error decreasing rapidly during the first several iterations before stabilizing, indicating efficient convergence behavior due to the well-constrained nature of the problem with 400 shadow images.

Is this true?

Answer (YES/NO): NO